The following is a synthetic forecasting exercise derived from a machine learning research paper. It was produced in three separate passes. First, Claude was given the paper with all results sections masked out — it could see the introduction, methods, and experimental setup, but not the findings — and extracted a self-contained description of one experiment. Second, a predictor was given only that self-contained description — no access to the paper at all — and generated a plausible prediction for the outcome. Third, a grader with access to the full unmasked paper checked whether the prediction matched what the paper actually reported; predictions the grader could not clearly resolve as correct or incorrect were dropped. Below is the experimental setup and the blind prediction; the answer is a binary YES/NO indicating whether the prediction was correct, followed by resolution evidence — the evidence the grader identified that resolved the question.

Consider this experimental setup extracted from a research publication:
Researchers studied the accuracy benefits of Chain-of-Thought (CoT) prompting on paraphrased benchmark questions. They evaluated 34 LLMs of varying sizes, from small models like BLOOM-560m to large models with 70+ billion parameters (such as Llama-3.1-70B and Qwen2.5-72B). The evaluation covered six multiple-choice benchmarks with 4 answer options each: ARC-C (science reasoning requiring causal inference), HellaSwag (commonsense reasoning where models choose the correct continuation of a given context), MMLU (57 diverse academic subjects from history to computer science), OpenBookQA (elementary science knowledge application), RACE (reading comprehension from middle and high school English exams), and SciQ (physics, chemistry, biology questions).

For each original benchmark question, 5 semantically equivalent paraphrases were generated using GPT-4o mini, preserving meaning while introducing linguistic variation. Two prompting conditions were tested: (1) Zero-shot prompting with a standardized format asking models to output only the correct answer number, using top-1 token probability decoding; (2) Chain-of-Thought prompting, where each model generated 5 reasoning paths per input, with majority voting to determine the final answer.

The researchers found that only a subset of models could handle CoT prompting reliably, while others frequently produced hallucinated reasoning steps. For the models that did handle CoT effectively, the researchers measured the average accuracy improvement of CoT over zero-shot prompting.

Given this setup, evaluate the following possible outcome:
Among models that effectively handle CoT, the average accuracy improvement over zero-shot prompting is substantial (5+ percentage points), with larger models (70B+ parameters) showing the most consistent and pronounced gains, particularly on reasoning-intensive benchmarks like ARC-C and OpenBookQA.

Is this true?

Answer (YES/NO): NO